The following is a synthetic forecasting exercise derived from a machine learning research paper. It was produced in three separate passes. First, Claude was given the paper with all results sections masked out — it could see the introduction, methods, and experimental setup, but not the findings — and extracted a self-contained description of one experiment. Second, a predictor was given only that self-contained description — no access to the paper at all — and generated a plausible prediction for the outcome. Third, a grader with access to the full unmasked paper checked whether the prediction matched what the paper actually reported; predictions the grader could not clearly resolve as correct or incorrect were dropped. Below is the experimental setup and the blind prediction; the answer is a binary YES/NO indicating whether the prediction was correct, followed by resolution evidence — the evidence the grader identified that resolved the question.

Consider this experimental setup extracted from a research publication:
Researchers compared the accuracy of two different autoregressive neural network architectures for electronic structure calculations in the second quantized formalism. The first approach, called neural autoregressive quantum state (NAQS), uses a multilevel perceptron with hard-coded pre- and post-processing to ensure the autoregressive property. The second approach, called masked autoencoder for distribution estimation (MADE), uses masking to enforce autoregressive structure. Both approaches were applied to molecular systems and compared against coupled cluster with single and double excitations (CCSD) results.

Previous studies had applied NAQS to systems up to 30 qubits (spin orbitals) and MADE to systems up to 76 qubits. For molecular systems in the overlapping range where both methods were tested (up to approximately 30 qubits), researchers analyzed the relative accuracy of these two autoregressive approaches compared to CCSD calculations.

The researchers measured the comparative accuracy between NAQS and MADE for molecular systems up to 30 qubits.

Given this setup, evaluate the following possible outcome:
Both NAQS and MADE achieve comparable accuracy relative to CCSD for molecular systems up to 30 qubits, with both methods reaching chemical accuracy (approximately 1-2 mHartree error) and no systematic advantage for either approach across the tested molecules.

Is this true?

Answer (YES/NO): NO